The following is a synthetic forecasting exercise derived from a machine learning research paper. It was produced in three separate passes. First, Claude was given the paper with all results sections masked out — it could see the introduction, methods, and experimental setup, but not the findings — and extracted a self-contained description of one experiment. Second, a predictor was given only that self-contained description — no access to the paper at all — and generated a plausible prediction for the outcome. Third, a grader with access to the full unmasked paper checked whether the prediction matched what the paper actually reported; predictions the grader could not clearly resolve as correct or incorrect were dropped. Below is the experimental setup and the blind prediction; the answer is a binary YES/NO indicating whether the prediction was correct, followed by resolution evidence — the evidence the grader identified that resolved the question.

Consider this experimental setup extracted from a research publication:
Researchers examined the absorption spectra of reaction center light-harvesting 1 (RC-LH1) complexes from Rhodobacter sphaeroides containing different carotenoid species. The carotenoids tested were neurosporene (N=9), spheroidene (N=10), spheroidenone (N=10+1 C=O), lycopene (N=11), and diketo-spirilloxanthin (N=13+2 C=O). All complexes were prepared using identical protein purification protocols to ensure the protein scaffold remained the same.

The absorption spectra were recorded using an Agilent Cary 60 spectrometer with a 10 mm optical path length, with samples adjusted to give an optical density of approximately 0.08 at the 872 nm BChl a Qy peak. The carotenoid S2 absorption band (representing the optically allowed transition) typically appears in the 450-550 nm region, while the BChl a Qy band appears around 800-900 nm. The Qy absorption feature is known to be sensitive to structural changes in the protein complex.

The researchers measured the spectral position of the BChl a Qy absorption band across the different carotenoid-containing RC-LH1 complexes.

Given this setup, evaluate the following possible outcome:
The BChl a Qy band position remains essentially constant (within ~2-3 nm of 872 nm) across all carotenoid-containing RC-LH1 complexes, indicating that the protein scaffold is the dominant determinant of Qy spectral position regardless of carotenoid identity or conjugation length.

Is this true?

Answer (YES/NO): YES